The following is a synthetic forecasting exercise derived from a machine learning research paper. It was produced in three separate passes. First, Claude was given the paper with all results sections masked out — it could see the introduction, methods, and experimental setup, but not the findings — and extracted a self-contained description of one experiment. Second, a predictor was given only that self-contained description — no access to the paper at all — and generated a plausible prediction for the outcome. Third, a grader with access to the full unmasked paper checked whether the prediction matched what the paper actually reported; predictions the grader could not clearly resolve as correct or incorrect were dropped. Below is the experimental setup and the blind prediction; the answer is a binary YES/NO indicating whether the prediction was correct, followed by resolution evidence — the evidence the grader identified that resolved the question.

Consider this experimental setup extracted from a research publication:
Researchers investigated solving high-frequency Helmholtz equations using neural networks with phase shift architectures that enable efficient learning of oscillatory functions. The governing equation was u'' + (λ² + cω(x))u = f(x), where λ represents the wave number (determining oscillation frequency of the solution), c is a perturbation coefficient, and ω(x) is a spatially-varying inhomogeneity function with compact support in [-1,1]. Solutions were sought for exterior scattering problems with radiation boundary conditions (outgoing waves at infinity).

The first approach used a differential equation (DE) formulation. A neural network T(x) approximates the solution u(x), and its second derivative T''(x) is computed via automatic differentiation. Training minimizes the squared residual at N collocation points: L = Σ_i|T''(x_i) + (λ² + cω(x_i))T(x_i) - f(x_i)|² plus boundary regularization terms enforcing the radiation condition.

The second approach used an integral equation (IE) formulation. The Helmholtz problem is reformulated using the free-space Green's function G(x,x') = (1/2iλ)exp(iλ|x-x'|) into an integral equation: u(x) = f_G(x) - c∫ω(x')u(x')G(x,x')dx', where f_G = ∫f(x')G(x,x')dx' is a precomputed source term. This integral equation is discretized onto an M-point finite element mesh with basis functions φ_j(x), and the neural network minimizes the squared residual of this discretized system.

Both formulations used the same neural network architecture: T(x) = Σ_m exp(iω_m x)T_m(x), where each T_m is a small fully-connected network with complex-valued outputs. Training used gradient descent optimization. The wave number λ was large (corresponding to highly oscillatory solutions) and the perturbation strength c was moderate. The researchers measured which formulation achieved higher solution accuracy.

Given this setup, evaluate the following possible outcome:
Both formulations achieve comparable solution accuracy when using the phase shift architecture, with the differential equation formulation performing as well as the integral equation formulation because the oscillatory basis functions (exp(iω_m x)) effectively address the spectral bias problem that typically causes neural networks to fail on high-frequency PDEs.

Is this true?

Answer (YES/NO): NO